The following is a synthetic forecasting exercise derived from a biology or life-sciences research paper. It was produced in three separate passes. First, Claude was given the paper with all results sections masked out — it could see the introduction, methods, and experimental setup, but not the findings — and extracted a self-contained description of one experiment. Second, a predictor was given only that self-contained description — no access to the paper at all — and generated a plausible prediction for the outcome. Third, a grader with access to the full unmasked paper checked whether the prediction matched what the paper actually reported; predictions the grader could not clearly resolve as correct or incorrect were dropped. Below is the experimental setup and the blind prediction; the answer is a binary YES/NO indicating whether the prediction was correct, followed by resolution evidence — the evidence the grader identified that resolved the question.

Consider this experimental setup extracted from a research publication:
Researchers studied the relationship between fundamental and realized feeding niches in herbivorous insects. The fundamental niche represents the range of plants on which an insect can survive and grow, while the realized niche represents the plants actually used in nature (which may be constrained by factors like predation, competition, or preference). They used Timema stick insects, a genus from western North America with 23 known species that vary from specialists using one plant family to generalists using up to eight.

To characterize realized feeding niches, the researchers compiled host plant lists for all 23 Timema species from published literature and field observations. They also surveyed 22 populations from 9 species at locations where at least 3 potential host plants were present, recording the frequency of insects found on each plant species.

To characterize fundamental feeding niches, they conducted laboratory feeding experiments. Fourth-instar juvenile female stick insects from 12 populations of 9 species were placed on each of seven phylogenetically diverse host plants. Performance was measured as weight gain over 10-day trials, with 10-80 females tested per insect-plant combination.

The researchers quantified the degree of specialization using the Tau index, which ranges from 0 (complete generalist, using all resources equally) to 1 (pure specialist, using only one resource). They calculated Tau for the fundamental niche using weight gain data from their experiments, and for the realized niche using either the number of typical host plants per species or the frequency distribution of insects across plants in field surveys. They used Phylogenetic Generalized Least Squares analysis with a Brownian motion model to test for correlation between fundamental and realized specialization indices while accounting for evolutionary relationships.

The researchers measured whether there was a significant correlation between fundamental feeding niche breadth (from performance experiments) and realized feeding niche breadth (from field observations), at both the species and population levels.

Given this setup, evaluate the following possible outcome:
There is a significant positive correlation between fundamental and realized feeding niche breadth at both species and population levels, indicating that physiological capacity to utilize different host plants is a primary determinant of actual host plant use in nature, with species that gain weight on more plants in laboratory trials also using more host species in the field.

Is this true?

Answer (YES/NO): NO